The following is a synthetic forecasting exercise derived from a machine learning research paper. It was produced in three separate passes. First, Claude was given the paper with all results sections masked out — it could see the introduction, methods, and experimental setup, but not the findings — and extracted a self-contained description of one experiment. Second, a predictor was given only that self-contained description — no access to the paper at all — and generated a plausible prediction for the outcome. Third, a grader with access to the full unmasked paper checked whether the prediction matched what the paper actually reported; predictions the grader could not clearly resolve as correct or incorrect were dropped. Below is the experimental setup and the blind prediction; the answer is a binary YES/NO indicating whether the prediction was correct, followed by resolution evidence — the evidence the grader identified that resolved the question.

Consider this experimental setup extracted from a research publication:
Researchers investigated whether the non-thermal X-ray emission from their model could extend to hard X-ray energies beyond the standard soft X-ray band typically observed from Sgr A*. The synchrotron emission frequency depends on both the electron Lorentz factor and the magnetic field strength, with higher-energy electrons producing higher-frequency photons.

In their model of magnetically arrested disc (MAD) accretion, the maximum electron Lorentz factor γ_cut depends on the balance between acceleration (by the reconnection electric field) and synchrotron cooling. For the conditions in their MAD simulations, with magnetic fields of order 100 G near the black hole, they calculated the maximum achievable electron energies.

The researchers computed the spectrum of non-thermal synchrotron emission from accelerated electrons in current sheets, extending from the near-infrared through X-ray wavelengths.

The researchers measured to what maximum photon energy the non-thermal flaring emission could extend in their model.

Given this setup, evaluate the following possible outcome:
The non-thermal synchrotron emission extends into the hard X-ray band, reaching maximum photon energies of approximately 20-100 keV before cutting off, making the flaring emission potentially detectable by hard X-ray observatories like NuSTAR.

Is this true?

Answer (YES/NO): YES